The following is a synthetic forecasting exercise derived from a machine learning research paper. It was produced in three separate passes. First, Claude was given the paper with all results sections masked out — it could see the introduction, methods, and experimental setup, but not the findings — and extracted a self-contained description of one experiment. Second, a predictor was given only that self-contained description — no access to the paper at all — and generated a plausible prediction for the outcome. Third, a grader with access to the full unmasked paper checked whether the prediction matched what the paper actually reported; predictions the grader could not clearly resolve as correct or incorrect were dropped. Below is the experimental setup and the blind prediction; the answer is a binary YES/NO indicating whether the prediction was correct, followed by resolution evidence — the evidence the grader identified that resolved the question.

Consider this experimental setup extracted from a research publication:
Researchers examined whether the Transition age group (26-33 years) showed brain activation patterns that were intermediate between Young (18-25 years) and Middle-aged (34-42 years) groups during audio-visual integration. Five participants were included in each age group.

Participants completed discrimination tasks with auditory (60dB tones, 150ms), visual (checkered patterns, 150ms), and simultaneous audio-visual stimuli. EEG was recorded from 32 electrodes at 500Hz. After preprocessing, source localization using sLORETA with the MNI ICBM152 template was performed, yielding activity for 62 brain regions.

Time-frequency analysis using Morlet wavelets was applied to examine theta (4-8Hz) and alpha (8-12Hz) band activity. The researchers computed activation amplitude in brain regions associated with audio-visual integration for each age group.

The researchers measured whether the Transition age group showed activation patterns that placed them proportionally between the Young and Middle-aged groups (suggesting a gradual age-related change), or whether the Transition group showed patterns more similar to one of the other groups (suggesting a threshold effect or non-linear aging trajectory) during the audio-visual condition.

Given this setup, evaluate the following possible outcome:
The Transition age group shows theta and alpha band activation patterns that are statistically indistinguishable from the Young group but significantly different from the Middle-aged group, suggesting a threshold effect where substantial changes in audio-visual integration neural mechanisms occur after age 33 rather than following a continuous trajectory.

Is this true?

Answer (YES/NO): NO